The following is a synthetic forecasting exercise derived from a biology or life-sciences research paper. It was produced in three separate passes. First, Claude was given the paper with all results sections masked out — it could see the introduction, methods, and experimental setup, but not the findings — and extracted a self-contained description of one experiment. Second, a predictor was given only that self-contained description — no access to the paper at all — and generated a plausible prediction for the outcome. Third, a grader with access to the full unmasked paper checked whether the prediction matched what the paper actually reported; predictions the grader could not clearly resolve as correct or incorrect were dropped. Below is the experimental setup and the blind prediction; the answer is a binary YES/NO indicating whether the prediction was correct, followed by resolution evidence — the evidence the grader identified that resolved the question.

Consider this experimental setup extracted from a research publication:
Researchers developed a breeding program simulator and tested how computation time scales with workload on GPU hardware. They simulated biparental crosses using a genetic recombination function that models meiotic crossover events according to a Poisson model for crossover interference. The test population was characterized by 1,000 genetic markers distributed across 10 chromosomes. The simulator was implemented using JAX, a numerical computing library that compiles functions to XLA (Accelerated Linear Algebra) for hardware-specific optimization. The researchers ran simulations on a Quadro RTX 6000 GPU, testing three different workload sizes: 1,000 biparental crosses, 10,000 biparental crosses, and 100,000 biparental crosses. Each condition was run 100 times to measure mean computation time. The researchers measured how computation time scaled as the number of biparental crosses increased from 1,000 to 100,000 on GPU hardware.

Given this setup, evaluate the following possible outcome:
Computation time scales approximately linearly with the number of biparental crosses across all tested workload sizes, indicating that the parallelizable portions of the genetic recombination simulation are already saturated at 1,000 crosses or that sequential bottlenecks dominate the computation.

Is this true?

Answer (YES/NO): NO